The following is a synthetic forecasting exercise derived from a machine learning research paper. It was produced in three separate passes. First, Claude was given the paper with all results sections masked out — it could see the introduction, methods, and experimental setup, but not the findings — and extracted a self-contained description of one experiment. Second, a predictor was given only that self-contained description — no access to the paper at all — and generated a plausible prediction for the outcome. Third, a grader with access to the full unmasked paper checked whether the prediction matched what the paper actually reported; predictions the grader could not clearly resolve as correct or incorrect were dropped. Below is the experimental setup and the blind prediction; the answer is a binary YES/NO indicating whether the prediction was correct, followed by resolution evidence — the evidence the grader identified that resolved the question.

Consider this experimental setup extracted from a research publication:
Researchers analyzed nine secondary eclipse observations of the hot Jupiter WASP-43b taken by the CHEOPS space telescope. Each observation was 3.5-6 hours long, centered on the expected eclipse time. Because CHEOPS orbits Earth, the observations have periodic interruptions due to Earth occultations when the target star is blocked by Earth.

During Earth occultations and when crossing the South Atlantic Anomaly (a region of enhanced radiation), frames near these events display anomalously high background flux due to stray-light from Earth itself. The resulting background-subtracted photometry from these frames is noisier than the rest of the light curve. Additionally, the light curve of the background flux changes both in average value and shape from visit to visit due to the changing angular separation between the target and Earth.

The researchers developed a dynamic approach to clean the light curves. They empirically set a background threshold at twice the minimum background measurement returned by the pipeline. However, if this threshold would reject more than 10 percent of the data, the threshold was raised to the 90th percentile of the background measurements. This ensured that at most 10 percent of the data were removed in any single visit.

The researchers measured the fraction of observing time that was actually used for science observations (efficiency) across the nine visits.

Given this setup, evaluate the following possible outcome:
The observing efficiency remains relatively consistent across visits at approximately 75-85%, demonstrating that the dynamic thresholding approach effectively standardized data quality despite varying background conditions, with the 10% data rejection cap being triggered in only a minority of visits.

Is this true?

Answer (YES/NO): NO